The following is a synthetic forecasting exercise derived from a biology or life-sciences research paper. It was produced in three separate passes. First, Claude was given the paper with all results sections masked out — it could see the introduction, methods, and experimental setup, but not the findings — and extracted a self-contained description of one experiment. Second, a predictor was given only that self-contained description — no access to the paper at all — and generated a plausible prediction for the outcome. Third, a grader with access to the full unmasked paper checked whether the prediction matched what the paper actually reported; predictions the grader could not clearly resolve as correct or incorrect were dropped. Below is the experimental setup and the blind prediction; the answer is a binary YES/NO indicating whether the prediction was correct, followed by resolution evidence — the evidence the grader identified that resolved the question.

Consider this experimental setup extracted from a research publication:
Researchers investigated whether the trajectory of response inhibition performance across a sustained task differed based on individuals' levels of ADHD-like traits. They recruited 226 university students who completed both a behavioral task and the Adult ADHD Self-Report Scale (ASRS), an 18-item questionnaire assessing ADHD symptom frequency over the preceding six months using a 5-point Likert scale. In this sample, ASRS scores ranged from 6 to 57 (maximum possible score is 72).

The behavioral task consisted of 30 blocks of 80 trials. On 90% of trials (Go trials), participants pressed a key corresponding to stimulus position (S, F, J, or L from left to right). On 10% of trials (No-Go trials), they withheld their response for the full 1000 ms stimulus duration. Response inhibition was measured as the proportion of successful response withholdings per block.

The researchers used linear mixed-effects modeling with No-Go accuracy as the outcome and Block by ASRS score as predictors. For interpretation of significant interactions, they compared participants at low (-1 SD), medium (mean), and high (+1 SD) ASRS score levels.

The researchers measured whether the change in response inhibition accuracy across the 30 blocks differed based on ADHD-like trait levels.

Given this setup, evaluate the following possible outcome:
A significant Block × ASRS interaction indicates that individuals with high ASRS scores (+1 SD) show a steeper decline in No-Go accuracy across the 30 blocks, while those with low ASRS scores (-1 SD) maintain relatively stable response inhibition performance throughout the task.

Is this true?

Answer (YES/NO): NO